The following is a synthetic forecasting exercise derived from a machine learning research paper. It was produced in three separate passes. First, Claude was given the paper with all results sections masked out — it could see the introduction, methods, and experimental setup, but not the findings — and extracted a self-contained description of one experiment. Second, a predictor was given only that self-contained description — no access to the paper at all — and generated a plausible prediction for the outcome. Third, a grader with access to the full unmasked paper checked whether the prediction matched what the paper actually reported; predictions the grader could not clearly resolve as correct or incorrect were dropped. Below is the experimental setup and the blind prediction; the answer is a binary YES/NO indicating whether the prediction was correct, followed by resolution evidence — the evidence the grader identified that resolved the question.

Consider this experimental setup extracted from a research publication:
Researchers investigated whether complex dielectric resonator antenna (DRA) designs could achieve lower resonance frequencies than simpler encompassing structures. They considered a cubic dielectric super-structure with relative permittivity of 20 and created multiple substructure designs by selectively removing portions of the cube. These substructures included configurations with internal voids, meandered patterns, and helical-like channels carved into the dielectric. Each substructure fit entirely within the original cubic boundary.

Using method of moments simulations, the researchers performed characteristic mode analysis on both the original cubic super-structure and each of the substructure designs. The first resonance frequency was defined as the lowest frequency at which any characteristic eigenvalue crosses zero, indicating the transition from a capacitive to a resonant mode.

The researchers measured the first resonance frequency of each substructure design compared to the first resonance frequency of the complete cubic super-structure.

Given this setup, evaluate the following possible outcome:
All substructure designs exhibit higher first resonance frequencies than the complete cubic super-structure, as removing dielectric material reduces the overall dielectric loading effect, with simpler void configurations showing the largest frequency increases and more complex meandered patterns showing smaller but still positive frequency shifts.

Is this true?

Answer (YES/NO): NO